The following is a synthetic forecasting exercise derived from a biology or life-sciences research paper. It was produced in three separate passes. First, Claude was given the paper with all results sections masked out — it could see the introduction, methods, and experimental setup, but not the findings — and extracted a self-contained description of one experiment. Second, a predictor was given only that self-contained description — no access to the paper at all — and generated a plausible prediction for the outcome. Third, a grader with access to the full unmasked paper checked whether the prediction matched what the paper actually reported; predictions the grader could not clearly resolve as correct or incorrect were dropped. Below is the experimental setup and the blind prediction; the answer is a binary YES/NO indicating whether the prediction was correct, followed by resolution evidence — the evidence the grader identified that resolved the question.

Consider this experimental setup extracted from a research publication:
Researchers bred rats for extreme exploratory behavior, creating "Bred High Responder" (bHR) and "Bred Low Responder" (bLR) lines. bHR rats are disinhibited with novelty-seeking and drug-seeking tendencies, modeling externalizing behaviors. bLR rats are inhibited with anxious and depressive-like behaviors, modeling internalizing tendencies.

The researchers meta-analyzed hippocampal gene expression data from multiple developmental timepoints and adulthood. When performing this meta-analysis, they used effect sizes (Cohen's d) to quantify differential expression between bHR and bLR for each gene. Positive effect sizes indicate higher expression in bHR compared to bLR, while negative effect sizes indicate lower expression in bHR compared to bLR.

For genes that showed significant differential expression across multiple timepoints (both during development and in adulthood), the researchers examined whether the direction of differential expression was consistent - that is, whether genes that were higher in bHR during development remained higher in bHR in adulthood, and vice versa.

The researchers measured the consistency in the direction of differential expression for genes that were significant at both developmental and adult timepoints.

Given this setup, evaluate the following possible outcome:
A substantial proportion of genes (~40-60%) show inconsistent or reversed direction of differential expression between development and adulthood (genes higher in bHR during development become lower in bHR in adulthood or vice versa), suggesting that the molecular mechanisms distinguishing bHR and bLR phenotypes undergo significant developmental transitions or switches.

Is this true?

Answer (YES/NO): NO